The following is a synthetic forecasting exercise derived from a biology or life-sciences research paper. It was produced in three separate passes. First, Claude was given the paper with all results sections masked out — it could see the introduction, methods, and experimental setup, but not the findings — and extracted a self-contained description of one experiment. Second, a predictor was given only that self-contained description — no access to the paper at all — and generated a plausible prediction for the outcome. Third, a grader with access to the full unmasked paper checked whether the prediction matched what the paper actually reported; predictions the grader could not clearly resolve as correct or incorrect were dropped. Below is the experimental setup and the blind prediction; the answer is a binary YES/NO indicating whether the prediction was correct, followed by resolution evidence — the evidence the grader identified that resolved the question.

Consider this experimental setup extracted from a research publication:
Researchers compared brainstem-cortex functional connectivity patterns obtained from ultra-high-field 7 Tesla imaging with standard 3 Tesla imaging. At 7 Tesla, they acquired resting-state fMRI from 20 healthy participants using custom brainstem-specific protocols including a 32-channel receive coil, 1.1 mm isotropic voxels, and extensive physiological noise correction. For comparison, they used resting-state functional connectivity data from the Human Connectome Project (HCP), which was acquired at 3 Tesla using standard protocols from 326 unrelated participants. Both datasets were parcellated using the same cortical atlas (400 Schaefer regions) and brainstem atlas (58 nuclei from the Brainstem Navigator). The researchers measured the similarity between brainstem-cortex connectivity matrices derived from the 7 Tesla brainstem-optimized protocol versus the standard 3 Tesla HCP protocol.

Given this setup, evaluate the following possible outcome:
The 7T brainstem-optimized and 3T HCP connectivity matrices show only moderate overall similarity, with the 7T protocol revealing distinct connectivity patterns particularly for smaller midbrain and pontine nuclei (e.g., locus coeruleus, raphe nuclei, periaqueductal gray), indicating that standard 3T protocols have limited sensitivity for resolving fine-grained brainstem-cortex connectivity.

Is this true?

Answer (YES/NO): NO